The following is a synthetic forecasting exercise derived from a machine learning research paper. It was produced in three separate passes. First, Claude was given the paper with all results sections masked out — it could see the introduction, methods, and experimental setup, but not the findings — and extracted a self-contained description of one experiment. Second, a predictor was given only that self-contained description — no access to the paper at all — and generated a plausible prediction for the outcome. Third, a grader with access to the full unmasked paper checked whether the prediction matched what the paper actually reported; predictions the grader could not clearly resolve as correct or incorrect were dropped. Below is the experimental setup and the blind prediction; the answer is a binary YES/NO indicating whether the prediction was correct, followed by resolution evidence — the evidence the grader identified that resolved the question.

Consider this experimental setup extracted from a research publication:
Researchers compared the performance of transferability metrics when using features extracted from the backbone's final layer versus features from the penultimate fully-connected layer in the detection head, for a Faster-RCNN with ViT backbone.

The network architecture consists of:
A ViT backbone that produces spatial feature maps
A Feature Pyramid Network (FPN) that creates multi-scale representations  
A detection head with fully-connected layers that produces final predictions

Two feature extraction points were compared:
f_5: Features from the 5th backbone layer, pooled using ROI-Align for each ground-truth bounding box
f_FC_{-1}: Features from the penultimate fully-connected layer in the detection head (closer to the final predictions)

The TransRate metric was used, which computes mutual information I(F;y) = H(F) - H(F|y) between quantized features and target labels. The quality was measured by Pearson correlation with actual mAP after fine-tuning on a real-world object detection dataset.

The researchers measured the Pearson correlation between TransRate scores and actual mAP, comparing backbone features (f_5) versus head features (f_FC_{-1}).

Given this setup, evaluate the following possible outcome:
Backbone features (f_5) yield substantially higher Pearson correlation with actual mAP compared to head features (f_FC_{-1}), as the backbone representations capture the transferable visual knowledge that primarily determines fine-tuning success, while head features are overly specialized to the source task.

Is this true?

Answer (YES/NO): YES